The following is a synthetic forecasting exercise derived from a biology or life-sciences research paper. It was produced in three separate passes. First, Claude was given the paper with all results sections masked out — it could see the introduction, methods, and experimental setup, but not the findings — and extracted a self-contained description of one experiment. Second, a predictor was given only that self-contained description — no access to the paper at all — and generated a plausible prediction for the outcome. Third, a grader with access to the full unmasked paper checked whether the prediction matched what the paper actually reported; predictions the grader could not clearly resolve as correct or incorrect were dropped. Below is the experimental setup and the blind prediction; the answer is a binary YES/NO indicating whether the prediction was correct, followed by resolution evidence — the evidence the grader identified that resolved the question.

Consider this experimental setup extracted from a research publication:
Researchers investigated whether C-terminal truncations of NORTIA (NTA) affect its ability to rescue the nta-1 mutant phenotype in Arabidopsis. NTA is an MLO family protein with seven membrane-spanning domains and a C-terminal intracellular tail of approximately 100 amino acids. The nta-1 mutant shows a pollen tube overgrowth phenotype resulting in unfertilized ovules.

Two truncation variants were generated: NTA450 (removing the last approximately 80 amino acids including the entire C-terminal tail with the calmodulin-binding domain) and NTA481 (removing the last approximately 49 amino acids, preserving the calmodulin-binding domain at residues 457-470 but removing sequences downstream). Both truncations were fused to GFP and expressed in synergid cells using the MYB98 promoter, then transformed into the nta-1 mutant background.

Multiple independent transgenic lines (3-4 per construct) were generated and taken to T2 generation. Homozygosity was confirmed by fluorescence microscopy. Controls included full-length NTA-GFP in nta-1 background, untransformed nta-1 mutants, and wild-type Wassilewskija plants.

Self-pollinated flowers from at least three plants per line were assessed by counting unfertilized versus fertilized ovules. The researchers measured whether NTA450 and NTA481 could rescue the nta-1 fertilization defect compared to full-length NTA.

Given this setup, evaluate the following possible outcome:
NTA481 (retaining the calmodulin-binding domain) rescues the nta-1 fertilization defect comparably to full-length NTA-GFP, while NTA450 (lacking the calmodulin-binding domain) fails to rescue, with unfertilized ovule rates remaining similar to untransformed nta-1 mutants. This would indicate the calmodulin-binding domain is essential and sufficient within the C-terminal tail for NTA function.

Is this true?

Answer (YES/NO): NO